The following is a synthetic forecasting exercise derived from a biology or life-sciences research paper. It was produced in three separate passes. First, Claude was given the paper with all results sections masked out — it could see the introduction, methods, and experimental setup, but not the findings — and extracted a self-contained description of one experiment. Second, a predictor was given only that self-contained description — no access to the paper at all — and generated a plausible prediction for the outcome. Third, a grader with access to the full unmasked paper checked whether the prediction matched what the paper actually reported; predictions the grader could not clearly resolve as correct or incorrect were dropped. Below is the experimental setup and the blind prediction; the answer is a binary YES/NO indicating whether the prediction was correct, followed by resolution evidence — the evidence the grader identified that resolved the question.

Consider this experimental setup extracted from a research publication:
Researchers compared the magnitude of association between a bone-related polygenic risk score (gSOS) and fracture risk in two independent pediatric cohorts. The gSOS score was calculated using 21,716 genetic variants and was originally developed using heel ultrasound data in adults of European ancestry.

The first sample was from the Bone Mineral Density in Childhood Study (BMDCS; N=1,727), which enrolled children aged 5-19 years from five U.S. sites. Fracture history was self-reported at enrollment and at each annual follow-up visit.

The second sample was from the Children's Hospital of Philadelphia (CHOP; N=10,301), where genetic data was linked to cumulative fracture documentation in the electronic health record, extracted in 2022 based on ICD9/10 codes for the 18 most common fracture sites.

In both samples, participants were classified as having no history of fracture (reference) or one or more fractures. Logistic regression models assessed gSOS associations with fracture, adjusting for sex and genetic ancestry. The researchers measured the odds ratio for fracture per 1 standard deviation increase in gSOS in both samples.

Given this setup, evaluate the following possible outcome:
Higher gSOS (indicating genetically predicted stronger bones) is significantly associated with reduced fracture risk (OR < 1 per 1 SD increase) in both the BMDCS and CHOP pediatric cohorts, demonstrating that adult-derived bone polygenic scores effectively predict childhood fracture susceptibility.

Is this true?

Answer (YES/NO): YES